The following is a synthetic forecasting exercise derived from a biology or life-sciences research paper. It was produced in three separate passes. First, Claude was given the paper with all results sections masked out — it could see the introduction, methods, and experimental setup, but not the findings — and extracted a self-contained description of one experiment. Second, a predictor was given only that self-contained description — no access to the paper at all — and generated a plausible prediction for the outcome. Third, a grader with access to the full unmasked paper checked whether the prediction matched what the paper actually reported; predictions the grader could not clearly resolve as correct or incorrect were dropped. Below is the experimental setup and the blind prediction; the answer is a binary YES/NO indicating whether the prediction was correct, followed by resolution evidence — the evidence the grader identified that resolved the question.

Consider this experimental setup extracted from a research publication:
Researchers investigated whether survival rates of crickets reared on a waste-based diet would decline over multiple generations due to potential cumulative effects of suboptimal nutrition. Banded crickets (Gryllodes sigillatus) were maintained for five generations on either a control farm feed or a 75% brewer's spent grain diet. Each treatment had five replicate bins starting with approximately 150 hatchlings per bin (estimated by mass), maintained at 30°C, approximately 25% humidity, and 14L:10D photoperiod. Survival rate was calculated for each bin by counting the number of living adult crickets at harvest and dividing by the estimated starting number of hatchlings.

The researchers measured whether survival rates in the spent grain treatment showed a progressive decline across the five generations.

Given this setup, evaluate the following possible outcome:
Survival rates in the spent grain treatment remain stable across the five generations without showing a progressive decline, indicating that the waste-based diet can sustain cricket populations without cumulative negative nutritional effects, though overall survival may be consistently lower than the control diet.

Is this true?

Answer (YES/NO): NO